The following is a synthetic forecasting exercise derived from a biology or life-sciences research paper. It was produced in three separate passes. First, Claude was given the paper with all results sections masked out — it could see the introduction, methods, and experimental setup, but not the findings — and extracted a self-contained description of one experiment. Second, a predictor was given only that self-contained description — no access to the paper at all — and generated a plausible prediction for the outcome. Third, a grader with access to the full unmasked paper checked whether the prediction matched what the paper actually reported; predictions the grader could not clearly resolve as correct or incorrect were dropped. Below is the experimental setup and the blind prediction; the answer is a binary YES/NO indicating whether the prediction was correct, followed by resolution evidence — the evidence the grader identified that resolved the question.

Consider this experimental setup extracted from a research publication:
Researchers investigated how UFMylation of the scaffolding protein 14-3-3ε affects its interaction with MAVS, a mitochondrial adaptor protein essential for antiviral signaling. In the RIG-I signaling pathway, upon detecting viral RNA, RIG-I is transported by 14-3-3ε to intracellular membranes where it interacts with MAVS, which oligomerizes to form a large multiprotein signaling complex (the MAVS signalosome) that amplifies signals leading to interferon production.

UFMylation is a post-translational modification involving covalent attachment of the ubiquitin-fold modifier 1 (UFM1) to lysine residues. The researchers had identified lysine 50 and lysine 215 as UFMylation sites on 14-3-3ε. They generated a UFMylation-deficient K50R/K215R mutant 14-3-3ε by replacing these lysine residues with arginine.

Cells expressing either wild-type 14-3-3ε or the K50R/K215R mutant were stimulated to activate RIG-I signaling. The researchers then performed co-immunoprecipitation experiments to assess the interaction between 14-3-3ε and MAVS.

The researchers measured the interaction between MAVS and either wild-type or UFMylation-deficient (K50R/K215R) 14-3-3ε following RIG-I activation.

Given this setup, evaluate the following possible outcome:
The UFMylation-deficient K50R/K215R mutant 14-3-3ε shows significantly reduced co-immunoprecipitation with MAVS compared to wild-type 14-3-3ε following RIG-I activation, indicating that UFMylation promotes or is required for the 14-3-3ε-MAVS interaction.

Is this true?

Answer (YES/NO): YES